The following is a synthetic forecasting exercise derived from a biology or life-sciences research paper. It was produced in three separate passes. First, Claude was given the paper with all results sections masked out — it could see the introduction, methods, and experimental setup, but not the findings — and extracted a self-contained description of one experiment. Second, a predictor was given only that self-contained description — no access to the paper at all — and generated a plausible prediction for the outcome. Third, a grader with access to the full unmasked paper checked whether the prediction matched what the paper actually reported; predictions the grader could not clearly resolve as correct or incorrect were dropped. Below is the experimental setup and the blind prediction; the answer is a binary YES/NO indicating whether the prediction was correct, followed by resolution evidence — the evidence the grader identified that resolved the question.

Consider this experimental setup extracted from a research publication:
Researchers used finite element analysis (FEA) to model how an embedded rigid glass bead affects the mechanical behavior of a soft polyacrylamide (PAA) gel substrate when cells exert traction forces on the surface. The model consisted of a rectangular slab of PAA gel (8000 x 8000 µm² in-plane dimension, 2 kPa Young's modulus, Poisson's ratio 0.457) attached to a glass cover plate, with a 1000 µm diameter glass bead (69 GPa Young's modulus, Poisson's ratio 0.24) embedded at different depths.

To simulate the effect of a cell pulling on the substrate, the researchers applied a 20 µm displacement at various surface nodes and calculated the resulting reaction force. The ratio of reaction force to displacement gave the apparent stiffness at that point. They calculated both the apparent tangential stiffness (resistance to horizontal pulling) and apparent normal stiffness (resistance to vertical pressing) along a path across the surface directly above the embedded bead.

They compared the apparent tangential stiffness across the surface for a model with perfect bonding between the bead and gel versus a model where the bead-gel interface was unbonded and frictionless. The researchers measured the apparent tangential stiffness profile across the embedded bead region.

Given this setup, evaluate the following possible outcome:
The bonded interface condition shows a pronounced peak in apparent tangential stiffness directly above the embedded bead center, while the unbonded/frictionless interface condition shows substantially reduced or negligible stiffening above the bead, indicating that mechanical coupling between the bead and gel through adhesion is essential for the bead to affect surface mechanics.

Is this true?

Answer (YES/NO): NO